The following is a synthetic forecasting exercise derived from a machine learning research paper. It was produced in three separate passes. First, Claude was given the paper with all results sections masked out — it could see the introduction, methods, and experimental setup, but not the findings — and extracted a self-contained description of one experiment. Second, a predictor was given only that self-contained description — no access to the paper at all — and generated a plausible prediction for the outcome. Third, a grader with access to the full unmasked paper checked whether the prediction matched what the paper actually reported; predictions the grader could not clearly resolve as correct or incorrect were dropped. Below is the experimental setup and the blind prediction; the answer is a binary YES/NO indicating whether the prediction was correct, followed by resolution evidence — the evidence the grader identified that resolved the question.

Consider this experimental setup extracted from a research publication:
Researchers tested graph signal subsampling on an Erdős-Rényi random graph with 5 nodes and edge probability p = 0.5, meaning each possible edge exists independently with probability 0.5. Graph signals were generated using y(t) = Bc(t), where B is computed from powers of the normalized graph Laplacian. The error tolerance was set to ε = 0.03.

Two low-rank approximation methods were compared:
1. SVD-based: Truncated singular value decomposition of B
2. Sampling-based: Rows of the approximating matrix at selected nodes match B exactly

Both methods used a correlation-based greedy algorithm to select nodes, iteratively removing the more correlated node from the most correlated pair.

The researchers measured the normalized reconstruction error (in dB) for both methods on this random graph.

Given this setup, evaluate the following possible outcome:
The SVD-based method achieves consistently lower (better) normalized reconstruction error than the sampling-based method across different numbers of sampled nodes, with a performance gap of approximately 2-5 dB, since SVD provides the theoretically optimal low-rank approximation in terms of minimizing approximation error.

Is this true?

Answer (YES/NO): NO